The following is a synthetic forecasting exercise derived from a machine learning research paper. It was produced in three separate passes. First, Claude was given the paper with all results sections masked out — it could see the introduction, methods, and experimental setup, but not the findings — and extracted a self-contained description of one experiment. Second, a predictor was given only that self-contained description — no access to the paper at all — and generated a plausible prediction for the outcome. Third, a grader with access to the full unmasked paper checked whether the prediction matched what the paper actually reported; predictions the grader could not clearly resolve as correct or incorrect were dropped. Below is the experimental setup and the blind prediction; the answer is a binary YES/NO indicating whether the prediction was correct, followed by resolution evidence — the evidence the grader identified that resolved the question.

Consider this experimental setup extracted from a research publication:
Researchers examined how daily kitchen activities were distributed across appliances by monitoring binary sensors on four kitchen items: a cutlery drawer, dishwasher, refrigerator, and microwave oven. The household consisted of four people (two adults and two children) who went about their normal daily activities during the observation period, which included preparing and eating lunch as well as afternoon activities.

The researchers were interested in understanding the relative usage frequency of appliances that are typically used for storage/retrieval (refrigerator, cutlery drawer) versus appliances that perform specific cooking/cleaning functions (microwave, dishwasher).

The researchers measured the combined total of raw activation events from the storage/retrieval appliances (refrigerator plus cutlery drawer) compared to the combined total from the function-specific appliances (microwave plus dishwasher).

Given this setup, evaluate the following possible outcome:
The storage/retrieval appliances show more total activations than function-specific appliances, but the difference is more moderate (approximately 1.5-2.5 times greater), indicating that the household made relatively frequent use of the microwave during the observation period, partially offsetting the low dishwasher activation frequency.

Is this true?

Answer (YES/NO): NO